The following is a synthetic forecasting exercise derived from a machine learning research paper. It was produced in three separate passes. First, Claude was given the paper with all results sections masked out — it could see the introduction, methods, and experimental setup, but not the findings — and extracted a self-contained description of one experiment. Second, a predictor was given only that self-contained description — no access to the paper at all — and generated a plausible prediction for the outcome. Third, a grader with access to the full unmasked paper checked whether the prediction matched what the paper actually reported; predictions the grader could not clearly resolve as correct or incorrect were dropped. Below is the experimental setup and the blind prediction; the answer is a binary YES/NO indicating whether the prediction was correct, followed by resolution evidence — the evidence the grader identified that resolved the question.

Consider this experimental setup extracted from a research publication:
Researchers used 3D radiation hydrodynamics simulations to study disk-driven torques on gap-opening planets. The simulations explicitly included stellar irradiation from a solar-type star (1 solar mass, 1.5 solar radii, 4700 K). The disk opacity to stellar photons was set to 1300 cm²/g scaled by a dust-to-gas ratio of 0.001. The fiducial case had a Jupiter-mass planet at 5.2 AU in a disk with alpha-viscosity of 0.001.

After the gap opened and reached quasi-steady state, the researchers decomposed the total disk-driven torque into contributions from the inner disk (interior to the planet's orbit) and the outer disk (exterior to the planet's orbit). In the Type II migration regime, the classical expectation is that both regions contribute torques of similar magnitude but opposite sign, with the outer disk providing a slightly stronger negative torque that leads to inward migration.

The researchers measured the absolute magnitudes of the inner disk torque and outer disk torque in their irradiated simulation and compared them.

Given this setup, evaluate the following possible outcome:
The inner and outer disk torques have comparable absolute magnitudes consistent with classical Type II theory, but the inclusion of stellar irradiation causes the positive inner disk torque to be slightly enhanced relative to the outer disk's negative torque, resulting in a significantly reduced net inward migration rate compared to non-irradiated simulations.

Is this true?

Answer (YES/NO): NO